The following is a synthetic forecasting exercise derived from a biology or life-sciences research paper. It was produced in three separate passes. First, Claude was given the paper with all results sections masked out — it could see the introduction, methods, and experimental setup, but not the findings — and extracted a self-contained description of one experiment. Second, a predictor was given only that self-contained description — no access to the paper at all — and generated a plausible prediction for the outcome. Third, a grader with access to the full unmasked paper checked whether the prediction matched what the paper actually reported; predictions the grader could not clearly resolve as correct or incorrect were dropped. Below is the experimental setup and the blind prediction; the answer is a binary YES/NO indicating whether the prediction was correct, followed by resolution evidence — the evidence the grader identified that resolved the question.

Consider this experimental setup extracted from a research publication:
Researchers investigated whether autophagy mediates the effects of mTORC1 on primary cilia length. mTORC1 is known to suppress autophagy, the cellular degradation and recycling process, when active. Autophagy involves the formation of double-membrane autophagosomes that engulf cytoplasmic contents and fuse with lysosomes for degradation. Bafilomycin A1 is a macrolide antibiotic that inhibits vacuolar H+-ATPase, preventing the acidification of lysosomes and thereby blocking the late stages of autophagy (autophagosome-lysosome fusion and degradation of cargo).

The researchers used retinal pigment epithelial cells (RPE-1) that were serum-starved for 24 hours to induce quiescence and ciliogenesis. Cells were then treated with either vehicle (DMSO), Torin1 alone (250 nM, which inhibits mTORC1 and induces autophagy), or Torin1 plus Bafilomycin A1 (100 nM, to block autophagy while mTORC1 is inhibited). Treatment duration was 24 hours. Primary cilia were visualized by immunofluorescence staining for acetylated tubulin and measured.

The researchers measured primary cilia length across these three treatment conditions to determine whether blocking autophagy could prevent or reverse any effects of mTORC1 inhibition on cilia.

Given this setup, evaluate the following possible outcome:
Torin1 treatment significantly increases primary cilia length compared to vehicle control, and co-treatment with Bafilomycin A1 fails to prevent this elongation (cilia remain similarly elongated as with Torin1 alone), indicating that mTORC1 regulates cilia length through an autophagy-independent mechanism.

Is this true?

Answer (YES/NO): NO